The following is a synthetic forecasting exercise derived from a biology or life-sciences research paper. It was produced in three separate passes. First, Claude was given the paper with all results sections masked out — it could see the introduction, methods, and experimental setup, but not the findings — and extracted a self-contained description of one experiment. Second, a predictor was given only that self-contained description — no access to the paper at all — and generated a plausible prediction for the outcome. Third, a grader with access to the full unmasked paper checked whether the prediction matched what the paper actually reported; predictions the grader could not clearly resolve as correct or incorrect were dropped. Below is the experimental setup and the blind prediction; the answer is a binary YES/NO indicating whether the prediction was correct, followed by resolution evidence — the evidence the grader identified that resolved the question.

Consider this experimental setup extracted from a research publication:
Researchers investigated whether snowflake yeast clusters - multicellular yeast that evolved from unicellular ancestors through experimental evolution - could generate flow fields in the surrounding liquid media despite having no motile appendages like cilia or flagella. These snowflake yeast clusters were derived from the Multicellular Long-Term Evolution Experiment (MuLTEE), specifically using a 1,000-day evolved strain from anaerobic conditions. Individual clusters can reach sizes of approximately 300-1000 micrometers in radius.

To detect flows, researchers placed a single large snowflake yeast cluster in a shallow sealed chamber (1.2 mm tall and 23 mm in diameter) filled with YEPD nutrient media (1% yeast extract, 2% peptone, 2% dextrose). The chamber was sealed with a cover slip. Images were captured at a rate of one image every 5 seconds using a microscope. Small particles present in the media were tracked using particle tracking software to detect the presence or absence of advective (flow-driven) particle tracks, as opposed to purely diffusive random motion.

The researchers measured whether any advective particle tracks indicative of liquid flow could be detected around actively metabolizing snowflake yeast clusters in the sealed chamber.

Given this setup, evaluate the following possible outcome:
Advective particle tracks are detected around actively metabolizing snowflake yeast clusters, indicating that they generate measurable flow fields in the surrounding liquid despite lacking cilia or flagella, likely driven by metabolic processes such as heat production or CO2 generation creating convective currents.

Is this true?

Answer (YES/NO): YES